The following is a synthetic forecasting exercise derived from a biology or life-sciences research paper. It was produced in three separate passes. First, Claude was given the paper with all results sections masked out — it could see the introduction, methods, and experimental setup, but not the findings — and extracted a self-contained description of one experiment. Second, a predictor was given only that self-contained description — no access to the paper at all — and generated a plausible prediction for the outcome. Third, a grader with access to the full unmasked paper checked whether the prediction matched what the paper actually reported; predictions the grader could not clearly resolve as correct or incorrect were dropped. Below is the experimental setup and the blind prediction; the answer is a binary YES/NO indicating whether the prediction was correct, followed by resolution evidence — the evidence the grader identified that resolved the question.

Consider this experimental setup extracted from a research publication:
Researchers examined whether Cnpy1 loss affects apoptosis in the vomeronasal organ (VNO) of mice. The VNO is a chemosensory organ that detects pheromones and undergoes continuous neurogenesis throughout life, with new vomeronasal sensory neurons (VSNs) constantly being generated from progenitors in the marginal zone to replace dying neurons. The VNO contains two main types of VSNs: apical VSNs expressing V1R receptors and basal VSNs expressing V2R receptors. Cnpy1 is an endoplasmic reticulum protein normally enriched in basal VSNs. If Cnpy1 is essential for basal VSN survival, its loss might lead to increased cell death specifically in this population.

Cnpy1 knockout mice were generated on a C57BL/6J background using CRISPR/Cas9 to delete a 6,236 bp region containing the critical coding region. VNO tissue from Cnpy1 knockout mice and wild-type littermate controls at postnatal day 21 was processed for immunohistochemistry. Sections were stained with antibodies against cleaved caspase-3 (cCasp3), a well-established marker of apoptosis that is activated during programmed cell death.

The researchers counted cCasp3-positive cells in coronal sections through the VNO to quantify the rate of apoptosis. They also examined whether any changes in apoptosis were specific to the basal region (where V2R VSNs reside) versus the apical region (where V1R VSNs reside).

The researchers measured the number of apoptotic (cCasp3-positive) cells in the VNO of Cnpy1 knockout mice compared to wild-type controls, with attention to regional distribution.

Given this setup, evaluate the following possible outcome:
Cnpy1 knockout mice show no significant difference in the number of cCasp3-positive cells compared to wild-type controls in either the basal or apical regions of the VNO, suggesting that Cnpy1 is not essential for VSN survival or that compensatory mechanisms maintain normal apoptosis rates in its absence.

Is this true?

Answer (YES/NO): NO